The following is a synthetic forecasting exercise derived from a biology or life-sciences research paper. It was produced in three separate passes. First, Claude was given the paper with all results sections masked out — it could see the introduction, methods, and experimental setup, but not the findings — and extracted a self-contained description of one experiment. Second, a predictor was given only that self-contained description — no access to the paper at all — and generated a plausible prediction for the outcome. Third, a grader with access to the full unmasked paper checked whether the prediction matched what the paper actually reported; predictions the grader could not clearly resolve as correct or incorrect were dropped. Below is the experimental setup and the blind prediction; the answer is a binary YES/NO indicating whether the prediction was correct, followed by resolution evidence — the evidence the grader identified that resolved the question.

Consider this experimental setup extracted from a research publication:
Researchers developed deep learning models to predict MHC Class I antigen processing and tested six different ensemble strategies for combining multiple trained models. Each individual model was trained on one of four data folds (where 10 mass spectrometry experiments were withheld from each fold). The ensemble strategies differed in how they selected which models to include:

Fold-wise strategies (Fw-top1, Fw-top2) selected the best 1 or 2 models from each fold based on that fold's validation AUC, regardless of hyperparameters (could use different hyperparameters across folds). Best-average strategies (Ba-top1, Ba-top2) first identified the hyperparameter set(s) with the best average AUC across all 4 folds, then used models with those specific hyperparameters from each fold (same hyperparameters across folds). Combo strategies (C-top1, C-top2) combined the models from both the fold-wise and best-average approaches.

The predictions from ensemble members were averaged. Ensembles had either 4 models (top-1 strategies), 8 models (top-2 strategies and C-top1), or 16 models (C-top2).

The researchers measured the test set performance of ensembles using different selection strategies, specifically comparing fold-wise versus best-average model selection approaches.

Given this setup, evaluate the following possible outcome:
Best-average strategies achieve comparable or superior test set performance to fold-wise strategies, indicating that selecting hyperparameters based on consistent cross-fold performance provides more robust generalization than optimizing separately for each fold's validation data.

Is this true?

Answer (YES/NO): NO